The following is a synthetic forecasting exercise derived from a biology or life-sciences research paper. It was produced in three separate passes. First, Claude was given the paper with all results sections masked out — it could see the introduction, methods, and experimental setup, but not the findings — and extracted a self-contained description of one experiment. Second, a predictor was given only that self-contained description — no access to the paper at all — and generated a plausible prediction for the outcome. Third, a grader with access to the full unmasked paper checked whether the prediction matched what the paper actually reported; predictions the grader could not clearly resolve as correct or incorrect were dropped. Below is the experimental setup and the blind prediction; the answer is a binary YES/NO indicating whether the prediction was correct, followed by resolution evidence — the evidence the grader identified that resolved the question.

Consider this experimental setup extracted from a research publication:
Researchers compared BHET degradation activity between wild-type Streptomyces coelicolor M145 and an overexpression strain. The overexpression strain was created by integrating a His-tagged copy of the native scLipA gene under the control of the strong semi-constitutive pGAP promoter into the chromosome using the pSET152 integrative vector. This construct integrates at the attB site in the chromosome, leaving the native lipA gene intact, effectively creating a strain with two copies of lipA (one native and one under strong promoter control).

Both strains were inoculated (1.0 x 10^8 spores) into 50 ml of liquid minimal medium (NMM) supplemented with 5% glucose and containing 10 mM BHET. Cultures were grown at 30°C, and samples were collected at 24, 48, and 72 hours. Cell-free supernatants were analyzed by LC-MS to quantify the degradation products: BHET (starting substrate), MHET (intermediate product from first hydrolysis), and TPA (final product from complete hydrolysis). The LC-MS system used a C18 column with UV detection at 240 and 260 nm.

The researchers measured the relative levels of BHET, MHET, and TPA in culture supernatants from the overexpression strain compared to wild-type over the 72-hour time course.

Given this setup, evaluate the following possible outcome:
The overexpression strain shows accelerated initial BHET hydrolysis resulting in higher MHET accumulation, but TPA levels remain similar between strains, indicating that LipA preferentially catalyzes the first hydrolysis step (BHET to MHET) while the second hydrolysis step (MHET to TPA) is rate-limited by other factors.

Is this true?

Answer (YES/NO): NO